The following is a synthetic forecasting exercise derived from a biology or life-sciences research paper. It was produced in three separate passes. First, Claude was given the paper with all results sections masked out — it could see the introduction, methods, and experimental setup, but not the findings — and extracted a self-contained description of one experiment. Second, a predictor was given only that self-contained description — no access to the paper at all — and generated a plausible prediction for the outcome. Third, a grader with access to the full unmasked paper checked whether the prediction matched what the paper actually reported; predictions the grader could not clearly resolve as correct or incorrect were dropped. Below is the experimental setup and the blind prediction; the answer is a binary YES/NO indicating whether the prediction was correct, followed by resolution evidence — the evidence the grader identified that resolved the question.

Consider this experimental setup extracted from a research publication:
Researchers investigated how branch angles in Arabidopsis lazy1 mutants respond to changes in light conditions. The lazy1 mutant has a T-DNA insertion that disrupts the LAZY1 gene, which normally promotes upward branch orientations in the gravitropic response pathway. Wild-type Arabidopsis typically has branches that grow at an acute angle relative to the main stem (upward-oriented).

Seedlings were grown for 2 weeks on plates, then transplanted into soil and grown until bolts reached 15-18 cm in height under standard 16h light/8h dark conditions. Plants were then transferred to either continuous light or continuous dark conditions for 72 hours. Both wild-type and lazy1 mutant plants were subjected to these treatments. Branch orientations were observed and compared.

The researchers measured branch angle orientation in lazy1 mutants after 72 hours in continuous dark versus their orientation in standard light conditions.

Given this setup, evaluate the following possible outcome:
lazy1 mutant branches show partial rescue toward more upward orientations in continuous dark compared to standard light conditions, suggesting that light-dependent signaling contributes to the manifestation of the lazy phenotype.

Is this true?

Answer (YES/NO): YES